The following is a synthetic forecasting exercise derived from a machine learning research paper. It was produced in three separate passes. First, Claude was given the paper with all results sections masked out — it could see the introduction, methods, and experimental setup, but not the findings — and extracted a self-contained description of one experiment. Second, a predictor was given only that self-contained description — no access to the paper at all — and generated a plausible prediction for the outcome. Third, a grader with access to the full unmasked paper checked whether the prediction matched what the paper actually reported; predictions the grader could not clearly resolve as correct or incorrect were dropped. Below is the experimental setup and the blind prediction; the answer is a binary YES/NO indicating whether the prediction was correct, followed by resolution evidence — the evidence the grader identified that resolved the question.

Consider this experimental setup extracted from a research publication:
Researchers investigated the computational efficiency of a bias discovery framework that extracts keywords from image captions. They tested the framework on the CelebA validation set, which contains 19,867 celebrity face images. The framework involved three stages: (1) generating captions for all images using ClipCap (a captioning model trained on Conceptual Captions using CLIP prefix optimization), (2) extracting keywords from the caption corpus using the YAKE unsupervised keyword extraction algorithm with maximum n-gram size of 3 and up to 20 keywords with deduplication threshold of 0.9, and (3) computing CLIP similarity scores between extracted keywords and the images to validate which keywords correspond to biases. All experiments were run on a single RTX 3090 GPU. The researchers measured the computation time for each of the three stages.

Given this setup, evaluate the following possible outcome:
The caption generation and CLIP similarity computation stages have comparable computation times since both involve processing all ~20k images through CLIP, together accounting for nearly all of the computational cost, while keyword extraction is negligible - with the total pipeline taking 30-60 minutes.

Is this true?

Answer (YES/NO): NO